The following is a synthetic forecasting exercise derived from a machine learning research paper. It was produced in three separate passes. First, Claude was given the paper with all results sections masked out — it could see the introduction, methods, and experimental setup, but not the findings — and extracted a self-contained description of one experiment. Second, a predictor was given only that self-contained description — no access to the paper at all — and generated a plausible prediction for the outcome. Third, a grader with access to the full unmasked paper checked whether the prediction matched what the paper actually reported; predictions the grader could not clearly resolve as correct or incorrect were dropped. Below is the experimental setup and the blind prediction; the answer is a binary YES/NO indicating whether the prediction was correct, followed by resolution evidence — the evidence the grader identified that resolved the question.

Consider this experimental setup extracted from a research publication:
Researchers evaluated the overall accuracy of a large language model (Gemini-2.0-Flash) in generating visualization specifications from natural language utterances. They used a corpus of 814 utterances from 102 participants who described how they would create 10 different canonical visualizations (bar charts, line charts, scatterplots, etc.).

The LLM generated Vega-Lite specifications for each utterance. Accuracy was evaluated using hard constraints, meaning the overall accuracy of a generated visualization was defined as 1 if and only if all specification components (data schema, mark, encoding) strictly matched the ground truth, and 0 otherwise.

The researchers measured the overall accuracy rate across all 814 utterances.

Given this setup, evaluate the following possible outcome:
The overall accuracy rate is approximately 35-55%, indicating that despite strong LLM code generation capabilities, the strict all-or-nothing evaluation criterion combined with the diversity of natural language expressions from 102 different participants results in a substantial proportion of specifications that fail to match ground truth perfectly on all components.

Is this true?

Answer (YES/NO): YES